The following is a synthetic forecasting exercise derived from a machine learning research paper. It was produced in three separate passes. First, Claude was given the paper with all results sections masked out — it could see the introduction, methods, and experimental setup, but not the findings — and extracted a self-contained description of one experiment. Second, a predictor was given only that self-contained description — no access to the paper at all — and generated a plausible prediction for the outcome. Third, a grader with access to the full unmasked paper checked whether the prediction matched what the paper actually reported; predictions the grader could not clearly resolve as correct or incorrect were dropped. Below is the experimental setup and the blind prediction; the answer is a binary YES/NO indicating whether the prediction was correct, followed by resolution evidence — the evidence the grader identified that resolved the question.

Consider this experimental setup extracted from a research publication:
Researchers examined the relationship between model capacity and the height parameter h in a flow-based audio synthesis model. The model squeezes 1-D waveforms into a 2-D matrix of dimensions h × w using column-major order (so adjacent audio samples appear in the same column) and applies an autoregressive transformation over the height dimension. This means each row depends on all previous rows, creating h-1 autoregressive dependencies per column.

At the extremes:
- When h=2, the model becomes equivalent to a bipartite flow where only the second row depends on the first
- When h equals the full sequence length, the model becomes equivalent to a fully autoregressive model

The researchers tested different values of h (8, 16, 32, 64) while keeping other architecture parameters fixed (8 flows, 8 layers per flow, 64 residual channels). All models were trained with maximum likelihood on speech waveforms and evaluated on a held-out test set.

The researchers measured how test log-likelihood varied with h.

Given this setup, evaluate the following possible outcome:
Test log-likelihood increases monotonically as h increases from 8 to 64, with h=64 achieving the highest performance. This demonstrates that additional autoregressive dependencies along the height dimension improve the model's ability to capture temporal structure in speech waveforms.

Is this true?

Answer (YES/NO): YES